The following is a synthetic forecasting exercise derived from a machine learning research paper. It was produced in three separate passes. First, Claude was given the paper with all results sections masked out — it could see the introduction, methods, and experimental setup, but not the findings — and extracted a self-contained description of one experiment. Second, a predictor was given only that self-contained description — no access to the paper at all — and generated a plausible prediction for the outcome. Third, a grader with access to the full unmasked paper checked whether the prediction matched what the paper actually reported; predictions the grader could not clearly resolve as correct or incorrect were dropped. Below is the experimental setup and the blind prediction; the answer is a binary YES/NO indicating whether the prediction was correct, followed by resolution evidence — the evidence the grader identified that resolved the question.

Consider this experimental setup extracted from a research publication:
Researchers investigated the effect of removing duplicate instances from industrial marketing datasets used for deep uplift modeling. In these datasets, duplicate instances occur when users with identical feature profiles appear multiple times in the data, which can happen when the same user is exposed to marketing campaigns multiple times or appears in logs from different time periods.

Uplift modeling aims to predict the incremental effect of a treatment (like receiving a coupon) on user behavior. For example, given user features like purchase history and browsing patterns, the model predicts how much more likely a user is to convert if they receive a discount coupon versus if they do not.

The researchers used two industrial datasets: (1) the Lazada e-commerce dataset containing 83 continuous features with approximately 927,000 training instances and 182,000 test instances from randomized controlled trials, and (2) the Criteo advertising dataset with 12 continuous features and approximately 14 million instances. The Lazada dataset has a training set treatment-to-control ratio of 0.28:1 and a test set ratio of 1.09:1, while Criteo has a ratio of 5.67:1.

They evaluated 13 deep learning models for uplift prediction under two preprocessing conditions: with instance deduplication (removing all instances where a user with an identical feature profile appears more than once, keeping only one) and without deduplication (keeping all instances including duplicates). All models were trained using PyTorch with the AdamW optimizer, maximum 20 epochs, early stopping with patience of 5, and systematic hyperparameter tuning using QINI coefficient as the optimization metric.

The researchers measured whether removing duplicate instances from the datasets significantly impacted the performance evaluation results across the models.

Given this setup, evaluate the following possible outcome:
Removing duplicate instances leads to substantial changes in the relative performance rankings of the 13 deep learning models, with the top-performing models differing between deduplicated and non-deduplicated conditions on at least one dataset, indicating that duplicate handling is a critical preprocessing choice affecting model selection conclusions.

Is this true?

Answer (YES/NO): YES